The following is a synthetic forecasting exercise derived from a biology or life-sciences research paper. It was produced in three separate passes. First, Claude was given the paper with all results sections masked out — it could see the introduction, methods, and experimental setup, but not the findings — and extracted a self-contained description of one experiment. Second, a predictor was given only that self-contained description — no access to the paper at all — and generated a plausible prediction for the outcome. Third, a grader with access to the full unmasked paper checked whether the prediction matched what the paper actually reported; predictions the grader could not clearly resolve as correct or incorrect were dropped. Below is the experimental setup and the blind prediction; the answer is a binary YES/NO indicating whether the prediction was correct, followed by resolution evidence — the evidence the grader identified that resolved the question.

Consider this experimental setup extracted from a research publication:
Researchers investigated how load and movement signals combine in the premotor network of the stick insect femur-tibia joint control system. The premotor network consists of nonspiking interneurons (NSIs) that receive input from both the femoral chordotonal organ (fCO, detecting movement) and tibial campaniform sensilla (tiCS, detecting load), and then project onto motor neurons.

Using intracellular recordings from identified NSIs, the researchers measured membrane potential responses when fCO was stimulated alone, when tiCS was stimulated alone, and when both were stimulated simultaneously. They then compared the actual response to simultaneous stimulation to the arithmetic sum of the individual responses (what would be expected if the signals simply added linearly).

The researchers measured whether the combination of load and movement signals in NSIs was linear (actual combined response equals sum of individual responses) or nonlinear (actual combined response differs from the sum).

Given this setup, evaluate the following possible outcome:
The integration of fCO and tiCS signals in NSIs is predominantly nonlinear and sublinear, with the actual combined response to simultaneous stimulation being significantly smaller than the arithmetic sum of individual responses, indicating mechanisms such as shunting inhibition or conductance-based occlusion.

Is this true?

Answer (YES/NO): NO